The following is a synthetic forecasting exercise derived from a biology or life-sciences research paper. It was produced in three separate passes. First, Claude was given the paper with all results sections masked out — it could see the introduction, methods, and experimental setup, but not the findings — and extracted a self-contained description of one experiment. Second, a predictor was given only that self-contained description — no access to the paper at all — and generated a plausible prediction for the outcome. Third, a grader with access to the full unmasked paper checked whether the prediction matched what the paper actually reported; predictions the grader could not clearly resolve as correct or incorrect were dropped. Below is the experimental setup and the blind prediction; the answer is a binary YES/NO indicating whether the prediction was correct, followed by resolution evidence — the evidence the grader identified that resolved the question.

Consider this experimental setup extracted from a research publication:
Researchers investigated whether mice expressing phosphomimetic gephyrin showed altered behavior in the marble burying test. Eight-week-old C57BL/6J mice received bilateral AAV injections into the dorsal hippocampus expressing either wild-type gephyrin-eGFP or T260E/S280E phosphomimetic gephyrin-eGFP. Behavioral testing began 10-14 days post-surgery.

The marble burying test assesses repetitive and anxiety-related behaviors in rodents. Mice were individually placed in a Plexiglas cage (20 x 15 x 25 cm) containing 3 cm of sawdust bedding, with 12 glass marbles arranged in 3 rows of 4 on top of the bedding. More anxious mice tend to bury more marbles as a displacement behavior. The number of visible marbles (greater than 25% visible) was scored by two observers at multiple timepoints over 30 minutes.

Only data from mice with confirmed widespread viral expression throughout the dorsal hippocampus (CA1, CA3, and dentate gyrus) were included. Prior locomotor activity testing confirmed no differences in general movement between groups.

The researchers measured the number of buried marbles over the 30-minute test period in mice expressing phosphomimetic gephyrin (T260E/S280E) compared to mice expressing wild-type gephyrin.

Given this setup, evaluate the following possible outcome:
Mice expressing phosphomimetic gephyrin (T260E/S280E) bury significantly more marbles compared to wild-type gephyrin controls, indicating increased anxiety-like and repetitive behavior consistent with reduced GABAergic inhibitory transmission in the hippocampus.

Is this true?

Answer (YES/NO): NO